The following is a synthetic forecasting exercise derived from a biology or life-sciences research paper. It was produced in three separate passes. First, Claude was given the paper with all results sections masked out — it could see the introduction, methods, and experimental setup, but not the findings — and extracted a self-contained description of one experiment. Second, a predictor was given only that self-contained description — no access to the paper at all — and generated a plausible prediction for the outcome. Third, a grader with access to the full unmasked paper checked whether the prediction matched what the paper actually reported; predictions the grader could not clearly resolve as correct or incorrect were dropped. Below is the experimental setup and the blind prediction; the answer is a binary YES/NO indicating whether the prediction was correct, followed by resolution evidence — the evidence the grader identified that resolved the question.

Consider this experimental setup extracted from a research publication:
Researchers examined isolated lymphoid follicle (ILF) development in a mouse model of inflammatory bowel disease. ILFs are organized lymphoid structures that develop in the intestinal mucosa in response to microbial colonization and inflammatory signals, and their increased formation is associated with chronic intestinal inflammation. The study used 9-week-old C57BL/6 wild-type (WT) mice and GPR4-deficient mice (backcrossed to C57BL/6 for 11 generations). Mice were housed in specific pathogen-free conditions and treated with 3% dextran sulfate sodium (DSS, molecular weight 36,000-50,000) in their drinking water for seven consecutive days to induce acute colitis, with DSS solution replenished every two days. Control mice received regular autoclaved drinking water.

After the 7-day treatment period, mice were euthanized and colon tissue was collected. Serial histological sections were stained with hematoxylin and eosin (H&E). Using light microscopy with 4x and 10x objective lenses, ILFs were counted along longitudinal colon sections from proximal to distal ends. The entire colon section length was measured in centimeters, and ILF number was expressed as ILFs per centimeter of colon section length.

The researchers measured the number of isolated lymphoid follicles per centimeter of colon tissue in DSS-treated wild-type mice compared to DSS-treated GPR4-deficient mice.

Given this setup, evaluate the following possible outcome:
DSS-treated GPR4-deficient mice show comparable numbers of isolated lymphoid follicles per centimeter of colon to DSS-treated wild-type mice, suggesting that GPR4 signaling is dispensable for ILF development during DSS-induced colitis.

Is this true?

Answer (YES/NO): NO